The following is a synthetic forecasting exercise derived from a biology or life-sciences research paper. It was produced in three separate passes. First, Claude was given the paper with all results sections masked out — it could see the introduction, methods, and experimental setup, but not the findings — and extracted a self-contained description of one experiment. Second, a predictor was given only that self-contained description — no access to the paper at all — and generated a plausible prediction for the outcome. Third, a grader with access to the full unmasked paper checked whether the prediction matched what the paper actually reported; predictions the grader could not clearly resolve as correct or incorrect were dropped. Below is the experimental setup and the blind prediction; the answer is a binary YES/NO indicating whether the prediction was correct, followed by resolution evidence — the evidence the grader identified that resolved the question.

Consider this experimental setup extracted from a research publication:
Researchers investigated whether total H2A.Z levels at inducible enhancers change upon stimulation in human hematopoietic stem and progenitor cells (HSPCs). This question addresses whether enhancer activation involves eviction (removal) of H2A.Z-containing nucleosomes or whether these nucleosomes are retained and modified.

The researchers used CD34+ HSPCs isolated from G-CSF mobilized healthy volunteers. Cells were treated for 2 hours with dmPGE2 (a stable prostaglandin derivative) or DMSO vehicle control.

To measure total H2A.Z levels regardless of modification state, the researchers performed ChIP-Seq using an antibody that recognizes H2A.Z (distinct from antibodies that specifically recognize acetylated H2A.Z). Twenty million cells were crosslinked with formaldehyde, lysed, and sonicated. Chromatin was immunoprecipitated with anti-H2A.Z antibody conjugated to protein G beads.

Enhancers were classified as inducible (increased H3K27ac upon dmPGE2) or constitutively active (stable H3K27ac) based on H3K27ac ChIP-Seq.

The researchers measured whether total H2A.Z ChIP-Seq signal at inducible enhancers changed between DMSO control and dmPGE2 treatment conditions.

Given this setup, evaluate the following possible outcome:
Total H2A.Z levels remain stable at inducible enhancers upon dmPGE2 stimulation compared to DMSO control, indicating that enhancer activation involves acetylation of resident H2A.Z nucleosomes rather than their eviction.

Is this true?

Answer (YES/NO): YES